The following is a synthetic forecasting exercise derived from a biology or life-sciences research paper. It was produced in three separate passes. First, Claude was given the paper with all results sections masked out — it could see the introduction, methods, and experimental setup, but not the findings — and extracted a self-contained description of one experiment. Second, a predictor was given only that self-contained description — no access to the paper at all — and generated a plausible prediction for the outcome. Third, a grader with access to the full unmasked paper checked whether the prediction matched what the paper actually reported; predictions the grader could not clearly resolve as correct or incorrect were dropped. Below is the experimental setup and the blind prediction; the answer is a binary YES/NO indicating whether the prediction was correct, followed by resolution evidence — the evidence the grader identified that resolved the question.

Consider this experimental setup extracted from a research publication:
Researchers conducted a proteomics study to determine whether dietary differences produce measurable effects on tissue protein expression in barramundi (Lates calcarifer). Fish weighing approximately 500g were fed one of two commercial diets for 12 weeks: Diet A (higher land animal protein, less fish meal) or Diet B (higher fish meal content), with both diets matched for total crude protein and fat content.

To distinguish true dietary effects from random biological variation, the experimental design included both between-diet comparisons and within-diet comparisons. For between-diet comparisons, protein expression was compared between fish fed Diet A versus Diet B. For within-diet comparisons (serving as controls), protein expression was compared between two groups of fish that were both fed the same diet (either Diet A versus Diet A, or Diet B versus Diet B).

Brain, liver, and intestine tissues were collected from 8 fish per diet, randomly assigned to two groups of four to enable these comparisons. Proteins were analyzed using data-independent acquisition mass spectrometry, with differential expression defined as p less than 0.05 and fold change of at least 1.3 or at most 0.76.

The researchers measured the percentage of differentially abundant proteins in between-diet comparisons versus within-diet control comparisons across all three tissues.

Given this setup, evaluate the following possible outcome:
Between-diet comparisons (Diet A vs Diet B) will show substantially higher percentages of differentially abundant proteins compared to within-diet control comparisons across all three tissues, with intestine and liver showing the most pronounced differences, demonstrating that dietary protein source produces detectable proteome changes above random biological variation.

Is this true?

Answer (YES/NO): NO